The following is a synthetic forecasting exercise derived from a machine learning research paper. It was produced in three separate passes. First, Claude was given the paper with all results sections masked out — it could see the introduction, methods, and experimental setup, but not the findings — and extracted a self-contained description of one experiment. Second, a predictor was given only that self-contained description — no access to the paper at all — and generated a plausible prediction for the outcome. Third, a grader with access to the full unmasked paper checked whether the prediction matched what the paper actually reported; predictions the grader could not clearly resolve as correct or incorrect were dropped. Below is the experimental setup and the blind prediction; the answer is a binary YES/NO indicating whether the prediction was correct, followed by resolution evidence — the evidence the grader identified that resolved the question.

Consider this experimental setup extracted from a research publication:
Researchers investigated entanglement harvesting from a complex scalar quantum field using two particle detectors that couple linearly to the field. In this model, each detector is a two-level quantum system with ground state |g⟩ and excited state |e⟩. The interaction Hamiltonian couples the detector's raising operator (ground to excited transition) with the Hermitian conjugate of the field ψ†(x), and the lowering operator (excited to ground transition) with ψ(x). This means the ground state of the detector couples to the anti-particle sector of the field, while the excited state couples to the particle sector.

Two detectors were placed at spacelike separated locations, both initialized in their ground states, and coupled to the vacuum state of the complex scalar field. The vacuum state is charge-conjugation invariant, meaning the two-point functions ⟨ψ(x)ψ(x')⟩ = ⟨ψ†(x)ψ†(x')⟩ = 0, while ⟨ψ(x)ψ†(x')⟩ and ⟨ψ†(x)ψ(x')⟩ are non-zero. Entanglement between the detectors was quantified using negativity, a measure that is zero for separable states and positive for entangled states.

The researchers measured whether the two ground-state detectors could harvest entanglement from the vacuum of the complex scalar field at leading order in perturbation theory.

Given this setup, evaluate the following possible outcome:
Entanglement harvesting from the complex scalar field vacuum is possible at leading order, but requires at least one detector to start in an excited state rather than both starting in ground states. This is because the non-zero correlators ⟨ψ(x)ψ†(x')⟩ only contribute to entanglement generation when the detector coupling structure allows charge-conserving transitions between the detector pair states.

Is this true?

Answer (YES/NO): YES